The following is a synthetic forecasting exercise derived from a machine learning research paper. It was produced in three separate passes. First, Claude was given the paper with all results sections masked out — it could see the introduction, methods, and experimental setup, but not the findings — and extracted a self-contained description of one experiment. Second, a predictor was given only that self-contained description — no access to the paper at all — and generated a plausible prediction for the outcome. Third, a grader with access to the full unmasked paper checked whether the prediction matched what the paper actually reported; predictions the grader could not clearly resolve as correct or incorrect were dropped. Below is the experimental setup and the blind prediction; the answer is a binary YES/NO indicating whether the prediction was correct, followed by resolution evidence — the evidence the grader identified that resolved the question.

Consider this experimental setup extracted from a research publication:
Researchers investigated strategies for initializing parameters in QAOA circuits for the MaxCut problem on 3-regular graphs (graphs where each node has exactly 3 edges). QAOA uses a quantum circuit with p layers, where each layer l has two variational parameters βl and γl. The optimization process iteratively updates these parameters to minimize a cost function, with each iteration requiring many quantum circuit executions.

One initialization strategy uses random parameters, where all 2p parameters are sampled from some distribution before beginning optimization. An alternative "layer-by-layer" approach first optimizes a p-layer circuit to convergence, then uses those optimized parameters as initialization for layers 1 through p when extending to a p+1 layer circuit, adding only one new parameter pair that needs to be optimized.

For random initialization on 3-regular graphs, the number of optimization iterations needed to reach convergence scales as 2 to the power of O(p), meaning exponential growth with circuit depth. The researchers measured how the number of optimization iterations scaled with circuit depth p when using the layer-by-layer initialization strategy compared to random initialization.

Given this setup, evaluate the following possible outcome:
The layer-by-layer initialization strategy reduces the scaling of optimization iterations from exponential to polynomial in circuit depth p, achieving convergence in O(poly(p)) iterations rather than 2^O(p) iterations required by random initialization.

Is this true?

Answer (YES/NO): YES